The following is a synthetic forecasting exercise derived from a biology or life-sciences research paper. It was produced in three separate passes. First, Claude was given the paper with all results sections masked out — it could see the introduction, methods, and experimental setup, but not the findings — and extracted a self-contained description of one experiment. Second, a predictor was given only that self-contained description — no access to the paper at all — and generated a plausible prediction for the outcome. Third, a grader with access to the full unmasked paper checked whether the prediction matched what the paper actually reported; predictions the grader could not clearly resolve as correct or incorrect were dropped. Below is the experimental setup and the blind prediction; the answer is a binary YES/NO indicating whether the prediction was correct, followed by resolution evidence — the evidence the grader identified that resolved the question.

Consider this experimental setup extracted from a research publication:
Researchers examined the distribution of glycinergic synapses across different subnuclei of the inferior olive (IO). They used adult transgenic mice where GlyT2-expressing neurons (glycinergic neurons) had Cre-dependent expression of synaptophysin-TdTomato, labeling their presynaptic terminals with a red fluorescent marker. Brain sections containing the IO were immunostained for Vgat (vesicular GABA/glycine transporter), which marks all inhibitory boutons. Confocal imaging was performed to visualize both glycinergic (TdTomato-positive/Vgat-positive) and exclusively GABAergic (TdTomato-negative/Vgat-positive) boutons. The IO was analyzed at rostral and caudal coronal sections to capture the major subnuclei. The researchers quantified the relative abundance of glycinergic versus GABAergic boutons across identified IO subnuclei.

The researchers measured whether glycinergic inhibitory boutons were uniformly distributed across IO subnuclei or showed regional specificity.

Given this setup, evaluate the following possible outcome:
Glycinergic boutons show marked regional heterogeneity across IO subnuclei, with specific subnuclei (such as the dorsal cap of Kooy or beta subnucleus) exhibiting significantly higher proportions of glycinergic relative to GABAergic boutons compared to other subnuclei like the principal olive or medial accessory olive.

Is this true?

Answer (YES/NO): YES